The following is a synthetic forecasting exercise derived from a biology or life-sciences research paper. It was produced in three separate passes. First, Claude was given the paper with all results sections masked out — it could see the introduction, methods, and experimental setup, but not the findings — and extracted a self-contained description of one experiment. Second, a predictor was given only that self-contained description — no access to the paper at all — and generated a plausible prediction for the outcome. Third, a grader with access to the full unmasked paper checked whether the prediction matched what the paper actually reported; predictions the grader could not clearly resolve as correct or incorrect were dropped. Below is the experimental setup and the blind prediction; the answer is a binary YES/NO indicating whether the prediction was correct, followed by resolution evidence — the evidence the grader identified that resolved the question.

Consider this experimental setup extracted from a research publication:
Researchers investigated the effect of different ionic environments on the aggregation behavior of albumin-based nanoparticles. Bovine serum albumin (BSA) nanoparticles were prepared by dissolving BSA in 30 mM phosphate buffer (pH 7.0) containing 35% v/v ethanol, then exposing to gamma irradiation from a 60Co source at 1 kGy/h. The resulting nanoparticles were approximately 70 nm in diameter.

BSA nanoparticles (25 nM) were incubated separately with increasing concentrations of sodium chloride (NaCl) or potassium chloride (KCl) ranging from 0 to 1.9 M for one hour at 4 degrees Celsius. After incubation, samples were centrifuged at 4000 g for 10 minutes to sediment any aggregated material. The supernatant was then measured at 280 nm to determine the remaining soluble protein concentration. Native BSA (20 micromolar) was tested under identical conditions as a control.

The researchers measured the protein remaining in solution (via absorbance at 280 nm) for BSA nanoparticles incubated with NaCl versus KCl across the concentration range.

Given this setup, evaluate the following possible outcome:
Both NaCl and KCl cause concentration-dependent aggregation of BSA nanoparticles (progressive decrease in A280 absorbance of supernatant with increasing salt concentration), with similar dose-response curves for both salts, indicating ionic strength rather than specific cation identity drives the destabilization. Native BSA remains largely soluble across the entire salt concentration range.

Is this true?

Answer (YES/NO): NO